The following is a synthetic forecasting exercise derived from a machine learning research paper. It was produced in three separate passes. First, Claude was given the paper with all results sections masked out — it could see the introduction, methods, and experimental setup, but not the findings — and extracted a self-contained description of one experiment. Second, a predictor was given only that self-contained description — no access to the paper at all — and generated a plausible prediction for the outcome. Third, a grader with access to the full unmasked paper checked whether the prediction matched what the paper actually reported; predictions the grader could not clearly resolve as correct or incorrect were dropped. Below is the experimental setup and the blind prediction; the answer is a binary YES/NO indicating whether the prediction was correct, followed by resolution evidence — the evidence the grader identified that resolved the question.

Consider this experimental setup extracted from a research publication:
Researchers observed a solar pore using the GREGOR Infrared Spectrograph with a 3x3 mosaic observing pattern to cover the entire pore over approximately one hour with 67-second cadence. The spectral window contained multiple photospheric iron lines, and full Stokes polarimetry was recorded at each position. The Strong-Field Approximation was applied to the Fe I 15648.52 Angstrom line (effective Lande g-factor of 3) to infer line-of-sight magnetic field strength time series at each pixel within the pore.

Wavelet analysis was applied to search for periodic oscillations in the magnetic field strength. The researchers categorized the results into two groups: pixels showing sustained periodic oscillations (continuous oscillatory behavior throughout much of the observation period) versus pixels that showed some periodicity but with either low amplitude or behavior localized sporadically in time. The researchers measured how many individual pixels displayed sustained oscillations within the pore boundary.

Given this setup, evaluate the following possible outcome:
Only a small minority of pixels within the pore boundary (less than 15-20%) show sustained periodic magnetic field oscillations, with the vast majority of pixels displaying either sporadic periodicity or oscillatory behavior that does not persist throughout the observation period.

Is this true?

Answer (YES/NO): YES